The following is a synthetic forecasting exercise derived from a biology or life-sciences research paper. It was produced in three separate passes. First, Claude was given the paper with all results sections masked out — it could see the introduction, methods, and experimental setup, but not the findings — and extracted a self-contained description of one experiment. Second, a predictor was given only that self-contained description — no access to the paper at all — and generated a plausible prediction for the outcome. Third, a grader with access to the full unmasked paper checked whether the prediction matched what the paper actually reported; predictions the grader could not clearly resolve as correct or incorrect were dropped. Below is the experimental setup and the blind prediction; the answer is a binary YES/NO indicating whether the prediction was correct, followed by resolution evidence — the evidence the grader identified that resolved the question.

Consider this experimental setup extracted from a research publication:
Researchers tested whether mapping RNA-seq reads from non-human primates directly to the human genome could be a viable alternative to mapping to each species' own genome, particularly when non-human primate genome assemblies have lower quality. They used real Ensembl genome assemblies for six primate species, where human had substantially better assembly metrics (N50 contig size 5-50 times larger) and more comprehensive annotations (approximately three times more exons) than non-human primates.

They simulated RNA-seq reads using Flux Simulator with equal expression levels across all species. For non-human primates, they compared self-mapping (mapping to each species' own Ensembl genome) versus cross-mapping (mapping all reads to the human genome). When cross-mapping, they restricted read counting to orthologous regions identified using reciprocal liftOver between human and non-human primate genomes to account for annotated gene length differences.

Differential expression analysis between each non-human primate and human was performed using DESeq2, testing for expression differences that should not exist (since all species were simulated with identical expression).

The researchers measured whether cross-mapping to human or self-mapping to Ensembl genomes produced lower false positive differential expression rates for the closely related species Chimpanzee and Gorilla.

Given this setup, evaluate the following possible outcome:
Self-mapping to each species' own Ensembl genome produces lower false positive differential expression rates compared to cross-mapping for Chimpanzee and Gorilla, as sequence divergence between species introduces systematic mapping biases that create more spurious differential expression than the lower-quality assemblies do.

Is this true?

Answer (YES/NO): NO